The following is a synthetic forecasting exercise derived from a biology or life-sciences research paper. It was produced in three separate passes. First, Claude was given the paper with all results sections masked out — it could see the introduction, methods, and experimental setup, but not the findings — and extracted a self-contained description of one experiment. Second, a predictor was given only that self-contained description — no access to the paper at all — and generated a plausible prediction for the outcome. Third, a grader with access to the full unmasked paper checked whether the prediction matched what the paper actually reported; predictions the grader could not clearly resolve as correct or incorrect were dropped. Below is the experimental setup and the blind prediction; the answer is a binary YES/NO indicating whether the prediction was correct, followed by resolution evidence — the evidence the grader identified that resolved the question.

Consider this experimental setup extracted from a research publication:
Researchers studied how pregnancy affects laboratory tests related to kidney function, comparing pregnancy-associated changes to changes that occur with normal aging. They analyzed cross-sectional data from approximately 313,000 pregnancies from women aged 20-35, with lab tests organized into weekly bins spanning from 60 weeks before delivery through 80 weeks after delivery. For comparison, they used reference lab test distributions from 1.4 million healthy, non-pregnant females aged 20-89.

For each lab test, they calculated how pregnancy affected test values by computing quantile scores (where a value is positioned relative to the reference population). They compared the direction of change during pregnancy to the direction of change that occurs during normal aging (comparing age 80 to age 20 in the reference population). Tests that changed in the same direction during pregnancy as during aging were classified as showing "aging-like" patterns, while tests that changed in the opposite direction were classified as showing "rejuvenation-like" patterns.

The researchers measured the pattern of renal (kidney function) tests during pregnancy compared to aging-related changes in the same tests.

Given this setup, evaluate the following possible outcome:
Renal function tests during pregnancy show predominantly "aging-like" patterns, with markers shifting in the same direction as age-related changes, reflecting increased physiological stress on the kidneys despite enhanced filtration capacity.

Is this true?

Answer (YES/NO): NO